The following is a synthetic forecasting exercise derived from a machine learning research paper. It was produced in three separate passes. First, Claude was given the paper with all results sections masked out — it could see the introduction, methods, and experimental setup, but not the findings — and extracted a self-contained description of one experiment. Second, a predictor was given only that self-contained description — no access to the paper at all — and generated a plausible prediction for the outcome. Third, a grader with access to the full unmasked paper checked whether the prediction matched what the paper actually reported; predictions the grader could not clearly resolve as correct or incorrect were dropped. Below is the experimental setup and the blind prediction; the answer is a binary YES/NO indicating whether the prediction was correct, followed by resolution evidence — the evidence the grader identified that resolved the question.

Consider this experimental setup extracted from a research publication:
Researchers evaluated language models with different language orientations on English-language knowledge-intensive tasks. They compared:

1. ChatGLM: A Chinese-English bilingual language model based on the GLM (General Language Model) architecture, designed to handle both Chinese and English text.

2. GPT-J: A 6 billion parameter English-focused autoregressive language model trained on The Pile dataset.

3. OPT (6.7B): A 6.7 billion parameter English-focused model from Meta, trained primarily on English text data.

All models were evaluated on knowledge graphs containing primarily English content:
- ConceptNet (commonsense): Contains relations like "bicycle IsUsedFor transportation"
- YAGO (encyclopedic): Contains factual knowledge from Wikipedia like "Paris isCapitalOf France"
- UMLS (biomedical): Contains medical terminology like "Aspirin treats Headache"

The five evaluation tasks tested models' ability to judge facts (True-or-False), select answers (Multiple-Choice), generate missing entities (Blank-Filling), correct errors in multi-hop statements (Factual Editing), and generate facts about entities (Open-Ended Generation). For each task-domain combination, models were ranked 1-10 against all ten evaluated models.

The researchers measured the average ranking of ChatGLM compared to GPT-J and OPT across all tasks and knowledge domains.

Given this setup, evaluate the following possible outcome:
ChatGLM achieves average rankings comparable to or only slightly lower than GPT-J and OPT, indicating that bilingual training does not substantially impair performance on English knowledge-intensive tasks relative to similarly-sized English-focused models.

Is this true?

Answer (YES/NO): NO